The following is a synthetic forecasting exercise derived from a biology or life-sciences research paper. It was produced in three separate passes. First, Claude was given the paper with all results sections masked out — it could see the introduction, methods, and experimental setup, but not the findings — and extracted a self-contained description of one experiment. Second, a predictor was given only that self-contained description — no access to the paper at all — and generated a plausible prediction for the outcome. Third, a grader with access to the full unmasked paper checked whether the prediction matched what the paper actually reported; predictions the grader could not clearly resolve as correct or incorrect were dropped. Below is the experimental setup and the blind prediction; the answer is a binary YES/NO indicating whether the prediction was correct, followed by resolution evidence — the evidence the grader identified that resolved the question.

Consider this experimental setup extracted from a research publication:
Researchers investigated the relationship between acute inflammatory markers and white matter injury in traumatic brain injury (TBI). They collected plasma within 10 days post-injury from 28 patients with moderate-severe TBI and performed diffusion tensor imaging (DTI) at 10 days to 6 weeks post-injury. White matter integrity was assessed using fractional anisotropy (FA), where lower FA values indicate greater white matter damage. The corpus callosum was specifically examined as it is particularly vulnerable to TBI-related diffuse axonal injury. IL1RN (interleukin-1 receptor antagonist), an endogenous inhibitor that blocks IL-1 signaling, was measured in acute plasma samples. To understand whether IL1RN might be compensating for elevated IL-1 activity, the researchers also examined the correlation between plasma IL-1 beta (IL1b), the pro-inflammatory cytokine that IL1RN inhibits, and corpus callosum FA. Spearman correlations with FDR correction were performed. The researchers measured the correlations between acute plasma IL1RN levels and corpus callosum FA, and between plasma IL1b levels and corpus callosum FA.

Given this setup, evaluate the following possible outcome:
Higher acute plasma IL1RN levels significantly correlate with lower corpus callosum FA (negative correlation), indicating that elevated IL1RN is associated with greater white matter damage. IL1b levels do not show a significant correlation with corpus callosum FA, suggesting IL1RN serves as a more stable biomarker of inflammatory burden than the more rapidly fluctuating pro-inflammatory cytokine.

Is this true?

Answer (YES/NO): YES